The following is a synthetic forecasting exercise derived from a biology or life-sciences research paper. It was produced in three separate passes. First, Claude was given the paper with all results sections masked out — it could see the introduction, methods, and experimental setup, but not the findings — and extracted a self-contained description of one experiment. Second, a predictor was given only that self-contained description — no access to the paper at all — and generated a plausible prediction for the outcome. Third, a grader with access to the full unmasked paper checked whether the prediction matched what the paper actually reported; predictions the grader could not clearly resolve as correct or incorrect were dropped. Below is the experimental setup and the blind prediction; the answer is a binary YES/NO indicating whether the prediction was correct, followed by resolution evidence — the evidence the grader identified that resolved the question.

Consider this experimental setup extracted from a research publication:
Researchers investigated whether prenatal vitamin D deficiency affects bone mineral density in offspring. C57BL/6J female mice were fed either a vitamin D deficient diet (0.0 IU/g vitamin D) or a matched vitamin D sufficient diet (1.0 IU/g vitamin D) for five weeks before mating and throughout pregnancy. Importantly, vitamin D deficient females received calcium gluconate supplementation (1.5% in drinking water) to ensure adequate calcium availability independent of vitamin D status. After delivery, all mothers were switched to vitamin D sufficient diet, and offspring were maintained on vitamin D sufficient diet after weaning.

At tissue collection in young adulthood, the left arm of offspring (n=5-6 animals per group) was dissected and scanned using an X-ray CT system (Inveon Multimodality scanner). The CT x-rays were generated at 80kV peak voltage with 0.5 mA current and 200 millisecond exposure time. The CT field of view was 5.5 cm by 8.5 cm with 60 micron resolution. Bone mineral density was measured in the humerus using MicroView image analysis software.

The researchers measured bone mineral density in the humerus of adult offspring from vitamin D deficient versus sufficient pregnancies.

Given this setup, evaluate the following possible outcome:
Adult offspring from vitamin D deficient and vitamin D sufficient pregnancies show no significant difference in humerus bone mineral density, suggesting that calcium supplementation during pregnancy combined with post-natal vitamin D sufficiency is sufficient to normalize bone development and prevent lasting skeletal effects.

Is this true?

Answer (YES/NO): YES